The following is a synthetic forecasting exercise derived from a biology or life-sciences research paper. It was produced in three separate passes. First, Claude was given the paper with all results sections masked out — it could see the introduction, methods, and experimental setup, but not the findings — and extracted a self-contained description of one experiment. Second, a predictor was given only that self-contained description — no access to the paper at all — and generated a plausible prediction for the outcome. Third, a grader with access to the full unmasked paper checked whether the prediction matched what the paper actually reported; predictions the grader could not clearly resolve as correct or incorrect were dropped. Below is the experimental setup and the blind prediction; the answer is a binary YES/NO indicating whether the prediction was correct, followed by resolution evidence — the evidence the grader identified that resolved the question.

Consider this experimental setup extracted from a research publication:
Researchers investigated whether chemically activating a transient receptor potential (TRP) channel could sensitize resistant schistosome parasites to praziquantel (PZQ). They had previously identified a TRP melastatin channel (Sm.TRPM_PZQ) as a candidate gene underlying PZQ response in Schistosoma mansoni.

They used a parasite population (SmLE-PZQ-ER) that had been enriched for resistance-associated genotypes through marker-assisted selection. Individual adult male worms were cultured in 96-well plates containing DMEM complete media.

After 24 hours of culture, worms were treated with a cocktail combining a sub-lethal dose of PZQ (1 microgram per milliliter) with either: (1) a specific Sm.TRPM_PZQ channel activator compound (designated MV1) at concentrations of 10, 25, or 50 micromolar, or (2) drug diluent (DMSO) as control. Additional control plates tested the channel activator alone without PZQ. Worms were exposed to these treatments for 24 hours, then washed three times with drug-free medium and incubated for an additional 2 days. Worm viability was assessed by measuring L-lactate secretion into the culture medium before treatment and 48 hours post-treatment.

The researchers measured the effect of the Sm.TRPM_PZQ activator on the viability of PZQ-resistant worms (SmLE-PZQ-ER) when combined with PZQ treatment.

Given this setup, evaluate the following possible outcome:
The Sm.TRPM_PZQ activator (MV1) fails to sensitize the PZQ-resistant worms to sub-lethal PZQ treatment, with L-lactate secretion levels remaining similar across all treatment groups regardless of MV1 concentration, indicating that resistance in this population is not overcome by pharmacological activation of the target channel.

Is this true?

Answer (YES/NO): NO